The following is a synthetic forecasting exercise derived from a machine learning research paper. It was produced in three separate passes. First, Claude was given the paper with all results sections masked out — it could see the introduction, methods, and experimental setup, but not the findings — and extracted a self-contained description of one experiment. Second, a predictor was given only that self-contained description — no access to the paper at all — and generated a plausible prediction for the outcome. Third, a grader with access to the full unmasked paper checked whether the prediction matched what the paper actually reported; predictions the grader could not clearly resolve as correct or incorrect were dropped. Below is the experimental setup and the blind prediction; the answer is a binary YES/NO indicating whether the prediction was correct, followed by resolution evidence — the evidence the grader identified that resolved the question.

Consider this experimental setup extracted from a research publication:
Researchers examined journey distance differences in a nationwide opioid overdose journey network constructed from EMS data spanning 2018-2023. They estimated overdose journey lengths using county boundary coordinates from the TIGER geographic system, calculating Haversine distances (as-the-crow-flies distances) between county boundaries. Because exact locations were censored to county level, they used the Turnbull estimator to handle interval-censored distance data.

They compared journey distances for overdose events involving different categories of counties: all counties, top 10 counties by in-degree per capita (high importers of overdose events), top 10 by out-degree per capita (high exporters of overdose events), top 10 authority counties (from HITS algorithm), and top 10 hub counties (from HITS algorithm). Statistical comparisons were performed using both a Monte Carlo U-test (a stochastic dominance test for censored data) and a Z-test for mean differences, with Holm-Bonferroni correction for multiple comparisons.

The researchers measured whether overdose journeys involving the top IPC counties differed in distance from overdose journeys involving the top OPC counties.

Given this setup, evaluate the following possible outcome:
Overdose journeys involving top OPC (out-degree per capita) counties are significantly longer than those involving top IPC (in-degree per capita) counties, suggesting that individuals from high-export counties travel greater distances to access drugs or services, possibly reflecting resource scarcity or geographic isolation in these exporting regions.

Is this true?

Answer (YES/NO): NO